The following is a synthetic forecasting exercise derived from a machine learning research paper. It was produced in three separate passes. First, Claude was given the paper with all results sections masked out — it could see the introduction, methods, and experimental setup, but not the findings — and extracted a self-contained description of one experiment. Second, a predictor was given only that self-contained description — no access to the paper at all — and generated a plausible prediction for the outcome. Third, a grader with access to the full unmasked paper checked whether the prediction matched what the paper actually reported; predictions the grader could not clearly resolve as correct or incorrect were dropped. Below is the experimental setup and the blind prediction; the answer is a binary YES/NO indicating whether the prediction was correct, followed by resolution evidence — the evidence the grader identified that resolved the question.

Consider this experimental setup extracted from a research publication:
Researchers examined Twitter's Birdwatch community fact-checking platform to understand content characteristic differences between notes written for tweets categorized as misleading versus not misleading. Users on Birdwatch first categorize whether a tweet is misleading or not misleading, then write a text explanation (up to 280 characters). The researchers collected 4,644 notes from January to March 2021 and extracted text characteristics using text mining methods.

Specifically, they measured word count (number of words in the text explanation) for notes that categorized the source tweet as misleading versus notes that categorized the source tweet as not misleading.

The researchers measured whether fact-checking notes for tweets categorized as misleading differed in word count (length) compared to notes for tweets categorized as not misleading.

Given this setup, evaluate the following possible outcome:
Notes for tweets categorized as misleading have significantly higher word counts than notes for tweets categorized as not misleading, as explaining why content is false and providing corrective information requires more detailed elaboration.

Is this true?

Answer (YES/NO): YES